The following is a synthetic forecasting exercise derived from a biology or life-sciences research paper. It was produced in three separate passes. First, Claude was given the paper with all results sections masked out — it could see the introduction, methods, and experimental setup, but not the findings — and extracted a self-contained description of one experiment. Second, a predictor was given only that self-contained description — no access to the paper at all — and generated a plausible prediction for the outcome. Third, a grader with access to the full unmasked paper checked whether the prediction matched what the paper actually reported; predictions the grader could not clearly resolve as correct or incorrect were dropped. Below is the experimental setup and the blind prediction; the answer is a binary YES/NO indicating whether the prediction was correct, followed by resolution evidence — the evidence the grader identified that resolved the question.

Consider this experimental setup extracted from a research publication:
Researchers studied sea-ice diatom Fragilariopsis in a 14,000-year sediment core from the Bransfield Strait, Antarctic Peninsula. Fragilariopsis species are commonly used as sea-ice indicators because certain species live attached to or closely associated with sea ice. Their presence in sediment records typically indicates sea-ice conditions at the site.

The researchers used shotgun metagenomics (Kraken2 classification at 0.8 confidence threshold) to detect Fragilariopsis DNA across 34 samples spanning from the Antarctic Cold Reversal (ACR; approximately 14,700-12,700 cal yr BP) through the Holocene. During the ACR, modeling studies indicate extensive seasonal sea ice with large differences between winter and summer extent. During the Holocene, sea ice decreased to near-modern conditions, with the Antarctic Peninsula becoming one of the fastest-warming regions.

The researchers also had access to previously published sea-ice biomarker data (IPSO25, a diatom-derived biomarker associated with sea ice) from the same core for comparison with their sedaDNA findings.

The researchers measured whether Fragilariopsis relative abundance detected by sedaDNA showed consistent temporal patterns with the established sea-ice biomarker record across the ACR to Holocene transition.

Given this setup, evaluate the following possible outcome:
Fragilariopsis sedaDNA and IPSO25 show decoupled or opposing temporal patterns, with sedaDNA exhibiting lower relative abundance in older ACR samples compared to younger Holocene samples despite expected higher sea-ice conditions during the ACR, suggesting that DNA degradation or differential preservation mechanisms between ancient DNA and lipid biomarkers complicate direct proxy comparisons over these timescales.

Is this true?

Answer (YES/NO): NO